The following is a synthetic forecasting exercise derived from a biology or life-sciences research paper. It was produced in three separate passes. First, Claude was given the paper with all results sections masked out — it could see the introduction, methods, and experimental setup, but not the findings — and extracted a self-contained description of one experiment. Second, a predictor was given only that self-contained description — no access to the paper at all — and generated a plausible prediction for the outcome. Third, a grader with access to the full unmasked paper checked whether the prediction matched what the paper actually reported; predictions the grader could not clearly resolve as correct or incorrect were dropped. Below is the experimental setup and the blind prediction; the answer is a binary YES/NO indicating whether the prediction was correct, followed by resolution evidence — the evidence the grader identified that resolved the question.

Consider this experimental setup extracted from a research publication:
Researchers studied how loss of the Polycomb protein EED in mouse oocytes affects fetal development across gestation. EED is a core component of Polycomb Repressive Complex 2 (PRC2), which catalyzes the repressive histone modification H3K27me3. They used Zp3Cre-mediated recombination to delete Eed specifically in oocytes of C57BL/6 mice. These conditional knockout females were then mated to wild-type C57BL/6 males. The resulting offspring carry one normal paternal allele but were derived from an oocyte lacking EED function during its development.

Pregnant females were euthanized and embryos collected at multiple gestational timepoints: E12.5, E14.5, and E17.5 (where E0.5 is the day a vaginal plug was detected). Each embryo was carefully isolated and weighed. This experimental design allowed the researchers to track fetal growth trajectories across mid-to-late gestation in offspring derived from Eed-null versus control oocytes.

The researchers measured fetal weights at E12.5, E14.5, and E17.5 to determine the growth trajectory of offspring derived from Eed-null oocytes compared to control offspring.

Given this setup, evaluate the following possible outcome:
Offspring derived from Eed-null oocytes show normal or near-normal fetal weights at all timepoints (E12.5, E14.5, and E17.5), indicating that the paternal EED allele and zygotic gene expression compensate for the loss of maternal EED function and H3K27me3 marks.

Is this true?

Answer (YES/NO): NO